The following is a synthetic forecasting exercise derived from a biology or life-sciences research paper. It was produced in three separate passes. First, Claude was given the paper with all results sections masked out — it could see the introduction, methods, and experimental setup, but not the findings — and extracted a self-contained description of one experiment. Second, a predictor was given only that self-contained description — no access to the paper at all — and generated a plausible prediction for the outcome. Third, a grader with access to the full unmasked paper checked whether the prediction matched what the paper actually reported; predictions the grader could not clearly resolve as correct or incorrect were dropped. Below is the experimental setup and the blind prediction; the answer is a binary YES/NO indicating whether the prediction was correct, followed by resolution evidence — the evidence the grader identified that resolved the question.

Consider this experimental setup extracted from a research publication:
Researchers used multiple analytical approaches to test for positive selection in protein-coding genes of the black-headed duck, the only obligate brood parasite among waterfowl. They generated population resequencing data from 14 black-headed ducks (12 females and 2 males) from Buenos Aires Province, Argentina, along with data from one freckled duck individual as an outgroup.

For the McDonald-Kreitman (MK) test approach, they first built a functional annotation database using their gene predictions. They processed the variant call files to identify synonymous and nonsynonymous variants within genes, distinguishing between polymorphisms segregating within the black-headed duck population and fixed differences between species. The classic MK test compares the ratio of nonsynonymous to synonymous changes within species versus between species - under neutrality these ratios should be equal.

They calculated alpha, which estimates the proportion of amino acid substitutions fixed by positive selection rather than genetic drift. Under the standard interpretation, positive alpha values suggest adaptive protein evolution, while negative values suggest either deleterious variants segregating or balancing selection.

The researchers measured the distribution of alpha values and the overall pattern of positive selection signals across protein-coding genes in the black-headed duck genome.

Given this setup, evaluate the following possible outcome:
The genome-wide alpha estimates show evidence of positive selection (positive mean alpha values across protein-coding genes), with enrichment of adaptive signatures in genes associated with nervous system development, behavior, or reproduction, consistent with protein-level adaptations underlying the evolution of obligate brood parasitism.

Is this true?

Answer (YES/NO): NO